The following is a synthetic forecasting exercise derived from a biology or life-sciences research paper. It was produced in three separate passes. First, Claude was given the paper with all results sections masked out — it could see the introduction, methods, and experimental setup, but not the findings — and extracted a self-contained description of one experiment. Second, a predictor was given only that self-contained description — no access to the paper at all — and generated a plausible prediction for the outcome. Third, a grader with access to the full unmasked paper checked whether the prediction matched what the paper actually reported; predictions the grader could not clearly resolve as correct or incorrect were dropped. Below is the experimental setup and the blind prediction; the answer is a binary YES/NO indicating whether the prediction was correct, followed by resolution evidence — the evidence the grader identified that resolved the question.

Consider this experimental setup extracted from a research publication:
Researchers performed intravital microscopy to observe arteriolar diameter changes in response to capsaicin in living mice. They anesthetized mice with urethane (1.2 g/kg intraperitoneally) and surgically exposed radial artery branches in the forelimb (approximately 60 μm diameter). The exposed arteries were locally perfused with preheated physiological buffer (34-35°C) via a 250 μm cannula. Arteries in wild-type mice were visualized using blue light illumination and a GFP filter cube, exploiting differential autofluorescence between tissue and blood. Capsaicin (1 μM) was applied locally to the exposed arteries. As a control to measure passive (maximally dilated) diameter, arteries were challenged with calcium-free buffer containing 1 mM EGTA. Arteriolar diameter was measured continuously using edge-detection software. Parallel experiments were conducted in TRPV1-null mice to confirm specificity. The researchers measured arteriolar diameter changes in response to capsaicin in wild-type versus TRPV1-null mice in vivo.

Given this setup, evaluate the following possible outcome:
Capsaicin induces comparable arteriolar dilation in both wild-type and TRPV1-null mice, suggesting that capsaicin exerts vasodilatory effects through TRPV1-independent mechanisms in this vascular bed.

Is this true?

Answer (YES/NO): NO